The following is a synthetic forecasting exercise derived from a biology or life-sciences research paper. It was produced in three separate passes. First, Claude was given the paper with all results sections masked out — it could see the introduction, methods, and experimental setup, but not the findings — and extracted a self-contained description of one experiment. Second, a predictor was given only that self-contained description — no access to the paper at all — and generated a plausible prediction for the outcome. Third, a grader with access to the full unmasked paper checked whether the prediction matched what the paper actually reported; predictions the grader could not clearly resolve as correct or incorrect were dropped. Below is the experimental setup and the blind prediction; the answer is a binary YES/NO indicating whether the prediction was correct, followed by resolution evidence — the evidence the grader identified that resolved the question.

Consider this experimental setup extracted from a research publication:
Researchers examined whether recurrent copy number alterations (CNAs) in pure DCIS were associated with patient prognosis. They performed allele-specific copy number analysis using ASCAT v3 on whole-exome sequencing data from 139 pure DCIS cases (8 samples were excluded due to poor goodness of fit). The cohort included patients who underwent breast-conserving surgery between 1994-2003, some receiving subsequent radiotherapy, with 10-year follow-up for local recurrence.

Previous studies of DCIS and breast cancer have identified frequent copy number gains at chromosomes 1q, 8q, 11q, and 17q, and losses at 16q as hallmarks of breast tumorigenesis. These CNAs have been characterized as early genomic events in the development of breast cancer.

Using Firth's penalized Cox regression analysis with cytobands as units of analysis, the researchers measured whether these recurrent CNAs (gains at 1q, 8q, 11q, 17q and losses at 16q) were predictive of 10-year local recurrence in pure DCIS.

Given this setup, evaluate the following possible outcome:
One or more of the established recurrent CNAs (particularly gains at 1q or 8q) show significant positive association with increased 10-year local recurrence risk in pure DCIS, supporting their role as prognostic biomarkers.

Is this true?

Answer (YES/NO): NO